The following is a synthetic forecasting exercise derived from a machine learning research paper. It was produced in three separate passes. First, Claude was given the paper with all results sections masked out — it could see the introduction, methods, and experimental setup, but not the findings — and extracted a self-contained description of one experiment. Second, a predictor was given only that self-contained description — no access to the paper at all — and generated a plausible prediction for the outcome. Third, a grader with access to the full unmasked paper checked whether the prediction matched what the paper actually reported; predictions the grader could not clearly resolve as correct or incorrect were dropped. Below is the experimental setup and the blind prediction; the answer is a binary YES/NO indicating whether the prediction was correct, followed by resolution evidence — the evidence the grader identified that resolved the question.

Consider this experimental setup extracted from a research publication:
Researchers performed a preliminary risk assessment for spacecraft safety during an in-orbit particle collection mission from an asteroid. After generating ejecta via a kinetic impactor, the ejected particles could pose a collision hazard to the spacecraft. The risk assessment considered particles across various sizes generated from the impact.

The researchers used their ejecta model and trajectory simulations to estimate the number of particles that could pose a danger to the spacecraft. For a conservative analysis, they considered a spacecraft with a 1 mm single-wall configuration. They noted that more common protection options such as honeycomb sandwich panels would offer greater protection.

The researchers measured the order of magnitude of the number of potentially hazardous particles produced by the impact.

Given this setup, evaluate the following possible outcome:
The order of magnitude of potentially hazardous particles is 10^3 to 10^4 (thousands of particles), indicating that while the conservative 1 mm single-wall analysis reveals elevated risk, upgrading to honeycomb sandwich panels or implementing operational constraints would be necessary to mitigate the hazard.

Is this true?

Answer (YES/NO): NO